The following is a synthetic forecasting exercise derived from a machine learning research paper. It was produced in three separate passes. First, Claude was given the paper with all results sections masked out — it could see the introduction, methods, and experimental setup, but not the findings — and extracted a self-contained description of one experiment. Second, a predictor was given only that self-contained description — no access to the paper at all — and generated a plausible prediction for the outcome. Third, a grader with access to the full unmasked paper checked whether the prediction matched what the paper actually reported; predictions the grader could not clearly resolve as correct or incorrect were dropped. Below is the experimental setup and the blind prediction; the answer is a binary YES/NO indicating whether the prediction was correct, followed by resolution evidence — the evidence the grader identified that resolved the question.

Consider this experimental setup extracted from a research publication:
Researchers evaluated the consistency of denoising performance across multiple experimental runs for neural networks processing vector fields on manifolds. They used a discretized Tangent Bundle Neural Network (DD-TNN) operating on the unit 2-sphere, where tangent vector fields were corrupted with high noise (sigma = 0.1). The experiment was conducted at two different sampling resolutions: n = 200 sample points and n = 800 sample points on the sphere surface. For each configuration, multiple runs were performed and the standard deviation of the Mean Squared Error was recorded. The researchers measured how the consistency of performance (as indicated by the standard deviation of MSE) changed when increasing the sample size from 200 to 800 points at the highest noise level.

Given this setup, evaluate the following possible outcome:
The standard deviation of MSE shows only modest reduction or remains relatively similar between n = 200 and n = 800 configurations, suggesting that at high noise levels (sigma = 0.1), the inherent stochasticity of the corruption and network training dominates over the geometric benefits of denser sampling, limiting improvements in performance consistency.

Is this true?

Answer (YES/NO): NO